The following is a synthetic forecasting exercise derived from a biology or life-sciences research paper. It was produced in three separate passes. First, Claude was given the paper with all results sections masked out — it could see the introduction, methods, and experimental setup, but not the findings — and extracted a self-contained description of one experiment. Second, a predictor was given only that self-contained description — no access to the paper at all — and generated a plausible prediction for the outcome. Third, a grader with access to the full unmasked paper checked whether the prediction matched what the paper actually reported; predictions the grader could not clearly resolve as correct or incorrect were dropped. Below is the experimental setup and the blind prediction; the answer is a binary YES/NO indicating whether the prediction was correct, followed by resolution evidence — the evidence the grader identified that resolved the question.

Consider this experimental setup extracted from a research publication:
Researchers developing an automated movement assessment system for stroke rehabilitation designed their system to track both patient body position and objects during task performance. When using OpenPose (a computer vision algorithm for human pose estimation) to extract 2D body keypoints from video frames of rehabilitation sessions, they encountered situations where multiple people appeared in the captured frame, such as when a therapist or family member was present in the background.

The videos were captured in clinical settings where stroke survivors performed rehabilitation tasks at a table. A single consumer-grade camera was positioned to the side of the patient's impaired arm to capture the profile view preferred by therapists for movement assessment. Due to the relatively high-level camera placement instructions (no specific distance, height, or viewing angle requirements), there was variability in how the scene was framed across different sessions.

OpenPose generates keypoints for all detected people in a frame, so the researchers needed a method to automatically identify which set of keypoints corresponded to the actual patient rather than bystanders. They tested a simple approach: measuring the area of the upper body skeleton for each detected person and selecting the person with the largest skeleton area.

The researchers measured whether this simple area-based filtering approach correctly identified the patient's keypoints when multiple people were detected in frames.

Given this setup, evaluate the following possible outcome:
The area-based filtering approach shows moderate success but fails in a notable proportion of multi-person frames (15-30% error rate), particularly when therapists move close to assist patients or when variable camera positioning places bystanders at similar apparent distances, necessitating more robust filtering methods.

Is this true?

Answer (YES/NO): NO